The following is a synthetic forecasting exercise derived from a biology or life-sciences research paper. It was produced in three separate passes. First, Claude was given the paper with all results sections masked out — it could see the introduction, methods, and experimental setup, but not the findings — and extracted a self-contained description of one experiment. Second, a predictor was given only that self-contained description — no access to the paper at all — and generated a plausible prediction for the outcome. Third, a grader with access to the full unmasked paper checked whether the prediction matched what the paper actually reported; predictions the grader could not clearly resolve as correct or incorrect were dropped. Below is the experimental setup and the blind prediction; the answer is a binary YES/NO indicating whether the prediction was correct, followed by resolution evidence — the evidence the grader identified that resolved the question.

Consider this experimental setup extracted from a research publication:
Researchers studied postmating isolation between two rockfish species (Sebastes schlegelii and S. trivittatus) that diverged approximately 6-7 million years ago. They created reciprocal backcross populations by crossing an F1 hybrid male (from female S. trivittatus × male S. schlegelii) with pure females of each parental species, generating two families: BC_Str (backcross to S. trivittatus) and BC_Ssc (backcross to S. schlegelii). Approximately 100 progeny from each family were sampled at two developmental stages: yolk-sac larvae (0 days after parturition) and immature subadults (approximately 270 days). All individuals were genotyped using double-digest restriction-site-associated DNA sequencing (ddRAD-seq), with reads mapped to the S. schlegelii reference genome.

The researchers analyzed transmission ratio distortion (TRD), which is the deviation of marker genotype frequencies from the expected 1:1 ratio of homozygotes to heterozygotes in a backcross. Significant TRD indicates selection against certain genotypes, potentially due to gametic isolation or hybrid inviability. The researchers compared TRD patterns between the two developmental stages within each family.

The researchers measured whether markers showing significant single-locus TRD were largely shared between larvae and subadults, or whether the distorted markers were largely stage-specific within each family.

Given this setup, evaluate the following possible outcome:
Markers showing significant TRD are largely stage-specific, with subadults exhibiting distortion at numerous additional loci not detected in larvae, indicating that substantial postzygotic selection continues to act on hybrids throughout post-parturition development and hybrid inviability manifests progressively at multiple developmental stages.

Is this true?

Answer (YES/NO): YES